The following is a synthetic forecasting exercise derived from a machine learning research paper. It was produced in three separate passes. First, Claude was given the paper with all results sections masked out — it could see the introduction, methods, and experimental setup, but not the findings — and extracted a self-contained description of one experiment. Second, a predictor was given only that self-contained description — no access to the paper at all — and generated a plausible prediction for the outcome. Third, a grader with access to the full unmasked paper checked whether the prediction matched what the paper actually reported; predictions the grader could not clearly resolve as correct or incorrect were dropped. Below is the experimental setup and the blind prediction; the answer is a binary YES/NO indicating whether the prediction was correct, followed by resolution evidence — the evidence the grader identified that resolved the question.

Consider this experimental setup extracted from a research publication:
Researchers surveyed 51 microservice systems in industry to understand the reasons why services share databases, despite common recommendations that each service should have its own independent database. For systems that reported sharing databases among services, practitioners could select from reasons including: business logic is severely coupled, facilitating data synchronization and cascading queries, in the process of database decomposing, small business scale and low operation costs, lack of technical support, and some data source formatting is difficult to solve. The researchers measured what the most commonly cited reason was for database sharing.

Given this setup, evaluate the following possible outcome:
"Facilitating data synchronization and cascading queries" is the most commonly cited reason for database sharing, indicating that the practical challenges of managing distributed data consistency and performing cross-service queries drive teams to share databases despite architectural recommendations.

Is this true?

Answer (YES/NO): NO